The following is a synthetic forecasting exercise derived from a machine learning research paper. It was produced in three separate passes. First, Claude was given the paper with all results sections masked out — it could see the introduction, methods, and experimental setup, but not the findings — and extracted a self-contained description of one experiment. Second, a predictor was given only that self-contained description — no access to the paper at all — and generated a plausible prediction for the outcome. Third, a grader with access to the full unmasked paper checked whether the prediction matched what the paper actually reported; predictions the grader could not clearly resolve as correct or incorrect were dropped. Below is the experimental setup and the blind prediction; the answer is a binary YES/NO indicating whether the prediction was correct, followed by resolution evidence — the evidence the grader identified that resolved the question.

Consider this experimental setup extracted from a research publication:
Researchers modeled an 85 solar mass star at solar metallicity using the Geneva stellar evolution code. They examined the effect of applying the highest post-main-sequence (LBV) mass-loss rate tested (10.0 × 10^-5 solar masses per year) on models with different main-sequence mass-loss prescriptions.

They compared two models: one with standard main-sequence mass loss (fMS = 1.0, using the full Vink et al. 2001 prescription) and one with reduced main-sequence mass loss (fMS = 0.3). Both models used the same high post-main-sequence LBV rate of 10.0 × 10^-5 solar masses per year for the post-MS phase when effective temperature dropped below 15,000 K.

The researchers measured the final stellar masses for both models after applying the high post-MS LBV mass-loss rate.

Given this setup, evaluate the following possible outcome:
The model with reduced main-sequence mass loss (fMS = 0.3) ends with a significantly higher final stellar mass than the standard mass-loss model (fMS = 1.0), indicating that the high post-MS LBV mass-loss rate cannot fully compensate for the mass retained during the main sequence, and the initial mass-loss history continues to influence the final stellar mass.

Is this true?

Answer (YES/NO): YES